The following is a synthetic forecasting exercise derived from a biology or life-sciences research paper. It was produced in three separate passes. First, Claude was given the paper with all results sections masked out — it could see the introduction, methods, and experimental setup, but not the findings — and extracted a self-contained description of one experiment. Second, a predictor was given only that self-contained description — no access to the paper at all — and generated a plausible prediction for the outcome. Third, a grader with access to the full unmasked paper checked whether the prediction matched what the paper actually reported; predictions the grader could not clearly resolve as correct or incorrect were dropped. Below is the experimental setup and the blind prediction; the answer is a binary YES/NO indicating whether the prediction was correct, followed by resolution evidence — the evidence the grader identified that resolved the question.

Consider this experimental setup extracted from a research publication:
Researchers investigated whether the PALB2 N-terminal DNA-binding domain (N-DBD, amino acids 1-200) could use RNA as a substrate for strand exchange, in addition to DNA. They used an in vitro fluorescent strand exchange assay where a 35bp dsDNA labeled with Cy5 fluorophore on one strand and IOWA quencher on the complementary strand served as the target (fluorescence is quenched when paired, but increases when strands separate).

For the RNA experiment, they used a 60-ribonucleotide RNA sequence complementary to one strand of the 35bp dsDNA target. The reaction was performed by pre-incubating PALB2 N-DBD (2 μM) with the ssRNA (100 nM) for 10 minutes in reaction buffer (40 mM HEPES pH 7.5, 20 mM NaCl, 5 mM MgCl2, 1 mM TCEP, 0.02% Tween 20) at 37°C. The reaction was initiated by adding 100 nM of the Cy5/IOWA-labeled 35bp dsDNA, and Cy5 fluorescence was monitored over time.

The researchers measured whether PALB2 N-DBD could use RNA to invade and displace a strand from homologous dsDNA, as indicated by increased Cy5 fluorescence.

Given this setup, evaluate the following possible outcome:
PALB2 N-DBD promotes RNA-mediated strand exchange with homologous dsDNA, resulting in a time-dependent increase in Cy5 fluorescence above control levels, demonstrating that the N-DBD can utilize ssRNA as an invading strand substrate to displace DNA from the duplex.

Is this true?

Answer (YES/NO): YES